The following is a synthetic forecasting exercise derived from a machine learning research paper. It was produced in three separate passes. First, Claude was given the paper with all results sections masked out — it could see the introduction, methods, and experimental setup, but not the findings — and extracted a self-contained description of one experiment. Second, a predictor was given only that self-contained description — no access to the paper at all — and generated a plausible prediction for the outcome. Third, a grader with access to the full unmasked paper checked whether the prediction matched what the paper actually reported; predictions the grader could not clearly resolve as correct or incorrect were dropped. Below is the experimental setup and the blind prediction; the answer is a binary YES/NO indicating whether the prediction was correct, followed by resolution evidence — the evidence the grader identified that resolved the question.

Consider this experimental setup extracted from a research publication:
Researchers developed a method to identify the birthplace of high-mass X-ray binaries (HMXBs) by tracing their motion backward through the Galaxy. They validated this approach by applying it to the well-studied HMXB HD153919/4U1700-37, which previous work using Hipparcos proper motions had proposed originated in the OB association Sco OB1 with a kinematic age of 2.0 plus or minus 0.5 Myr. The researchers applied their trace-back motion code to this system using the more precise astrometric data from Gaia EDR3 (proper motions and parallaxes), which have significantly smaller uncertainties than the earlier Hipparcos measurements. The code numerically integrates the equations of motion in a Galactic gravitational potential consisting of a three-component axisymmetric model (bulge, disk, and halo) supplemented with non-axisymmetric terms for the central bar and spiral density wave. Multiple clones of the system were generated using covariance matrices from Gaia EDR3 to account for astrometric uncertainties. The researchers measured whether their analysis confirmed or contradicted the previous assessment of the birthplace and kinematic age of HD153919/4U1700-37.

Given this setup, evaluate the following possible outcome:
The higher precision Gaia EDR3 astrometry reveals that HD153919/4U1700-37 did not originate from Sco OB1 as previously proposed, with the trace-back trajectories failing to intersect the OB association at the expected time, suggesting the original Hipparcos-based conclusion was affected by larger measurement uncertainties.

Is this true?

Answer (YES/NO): NO